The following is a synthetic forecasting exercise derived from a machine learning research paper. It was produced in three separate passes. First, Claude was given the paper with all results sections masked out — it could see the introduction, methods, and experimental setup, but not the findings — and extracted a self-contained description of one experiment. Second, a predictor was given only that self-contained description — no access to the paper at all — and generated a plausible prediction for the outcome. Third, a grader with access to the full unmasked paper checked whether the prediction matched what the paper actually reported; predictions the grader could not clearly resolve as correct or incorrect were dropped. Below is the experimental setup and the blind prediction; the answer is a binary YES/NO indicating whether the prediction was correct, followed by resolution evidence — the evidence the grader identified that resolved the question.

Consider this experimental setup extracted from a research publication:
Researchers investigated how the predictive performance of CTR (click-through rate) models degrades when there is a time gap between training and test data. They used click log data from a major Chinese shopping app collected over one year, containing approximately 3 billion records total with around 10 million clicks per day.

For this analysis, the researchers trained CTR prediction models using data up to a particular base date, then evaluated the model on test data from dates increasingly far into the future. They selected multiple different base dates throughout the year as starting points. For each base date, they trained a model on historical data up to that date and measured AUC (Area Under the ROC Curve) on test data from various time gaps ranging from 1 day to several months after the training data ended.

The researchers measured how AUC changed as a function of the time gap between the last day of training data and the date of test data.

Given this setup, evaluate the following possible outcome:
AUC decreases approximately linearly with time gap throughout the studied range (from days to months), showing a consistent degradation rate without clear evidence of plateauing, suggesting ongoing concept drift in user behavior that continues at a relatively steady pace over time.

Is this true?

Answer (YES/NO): NO